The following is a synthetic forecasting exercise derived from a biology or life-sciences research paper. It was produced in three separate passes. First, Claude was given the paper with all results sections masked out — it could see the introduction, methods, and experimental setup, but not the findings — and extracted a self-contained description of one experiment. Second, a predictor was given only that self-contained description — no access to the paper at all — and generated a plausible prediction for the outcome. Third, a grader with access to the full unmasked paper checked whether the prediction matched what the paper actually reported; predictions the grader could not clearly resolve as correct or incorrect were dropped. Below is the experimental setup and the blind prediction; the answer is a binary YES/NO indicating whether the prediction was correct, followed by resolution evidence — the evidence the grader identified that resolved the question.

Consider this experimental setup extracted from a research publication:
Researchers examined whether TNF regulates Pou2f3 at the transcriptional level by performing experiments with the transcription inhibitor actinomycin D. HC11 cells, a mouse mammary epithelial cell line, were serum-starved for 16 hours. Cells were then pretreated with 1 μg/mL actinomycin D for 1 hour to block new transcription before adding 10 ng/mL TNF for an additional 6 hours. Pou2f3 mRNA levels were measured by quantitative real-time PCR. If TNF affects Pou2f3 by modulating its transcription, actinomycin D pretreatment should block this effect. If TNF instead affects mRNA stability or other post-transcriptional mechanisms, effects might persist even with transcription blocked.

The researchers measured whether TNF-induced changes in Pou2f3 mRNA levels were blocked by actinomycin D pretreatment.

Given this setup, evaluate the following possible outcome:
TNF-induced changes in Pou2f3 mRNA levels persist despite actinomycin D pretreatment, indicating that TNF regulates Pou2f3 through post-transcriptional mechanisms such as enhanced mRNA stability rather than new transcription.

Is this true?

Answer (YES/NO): NO